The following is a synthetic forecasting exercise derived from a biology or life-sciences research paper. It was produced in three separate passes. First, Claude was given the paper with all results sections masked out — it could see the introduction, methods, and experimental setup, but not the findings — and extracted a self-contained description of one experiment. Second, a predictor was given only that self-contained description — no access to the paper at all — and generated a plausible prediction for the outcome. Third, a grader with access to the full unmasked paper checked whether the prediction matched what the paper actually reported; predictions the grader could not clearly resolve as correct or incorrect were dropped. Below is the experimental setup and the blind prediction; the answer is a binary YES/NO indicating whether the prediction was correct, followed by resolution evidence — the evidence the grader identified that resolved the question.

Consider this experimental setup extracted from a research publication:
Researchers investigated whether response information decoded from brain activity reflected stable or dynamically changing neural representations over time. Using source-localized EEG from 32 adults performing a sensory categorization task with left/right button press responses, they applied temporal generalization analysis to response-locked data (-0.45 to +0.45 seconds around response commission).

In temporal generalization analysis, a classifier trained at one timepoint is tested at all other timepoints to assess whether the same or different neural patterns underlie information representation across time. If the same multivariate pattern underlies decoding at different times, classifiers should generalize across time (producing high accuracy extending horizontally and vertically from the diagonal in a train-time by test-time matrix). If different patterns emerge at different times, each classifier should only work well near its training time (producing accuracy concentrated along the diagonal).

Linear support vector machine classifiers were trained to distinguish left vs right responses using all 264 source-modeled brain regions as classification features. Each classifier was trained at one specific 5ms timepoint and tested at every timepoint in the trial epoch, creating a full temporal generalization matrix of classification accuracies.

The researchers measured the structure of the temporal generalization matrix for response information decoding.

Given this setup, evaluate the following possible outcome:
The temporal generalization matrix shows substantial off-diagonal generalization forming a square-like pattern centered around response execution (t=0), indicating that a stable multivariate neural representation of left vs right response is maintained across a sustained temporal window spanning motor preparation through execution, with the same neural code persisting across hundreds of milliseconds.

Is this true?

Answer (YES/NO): NO